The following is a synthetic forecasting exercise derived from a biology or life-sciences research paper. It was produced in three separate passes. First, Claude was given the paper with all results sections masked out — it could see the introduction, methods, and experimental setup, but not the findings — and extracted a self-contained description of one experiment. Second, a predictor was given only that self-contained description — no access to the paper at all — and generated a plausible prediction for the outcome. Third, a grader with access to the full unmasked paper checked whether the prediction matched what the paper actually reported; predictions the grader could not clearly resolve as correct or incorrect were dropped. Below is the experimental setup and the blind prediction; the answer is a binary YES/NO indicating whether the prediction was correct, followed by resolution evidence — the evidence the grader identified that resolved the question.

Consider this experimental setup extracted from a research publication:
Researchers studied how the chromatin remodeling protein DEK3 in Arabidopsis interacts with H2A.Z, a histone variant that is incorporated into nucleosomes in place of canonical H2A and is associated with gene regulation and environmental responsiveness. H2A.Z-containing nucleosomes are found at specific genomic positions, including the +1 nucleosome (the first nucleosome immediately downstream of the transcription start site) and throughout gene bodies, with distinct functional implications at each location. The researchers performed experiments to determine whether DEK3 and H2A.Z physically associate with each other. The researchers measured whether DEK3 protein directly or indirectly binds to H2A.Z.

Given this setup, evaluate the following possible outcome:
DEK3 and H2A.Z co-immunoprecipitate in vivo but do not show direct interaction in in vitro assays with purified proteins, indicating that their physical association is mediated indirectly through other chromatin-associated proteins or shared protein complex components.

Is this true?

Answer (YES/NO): NO